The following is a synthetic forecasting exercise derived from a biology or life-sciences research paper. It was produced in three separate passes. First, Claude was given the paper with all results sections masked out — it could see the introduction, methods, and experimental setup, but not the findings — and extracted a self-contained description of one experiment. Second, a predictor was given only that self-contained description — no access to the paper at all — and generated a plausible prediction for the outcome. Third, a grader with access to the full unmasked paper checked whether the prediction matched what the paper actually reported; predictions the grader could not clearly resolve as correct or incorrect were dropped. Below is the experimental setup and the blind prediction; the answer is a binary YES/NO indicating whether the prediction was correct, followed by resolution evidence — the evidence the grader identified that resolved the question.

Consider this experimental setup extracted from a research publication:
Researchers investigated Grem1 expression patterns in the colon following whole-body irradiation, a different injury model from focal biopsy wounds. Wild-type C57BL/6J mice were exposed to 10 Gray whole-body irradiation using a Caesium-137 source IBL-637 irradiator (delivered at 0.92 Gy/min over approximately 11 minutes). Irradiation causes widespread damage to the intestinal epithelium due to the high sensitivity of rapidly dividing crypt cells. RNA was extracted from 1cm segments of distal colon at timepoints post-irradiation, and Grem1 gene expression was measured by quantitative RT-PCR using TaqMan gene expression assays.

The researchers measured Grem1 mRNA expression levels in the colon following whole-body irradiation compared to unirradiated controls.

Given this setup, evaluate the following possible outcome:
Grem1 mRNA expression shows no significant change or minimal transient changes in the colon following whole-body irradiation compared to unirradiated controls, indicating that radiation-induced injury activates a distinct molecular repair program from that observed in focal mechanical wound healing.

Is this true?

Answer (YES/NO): YES